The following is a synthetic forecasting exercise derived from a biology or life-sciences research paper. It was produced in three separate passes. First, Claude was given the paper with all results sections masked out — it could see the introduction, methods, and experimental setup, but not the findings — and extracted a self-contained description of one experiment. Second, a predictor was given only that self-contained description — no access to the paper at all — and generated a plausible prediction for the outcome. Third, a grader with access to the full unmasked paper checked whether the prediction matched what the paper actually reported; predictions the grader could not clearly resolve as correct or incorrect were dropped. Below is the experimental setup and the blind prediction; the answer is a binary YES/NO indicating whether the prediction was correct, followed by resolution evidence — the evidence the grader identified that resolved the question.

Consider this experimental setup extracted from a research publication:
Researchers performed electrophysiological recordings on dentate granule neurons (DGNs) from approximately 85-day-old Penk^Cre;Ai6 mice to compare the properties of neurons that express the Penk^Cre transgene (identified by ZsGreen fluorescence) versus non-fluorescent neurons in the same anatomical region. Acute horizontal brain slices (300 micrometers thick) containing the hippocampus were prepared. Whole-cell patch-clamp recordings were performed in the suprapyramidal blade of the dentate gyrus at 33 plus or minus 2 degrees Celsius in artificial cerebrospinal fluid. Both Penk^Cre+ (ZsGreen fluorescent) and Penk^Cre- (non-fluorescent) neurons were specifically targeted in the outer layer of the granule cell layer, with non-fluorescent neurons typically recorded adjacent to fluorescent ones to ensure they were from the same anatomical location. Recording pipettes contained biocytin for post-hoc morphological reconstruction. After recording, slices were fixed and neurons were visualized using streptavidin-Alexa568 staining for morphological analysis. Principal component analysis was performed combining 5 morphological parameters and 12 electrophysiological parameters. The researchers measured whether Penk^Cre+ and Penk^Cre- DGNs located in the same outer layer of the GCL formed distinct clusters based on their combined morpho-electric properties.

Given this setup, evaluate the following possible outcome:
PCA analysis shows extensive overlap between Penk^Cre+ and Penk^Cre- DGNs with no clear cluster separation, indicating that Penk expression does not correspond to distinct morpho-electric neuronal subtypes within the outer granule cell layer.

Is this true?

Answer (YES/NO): YES